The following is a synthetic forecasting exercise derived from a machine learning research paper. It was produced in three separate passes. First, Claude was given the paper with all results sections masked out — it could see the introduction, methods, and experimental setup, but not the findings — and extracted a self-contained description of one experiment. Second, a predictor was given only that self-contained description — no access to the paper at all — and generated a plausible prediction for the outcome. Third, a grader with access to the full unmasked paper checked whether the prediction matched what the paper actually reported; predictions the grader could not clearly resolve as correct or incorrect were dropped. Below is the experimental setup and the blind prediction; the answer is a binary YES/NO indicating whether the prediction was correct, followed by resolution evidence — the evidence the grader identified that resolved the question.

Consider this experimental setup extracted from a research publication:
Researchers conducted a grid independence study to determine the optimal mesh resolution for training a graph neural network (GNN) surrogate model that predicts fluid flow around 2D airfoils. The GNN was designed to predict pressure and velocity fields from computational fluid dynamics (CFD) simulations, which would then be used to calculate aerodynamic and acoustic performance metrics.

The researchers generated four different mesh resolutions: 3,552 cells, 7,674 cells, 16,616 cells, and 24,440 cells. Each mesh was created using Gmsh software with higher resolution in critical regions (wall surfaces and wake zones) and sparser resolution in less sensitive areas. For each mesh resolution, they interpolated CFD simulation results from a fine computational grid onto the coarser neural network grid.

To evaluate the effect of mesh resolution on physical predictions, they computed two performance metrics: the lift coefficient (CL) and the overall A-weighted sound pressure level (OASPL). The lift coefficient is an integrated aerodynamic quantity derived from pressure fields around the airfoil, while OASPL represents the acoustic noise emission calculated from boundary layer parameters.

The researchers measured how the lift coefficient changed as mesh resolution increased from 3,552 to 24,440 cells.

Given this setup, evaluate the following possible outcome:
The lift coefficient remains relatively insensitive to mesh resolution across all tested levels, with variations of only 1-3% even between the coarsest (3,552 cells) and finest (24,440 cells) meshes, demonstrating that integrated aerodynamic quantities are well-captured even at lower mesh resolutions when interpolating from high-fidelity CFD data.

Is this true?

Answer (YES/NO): NO